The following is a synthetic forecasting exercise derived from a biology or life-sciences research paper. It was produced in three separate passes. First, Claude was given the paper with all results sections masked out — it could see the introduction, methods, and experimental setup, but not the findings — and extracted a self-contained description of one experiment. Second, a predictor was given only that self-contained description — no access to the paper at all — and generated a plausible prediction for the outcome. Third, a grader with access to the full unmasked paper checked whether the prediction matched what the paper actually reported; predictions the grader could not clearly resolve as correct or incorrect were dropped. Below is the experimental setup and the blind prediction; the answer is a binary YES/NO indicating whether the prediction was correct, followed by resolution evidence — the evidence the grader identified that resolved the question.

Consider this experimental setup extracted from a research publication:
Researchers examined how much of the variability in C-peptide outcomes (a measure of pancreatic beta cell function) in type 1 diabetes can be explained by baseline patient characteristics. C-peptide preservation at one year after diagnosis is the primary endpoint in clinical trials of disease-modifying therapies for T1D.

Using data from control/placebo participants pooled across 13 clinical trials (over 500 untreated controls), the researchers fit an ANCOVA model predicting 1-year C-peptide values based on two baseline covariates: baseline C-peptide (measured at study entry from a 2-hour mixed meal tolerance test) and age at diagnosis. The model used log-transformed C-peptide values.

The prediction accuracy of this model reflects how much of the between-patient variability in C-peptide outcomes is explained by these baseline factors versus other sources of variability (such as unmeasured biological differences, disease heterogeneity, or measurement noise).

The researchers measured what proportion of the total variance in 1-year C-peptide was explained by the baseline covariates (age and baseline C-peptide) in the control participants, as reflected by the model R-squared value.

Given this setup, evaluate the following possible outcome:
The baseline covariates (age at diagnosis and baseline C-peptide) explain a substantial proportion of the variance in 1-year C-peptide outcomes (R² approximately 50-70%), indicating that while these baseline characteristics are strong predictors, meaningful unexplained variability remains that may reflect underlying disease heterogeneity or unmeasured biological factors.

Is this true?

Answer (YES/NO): YES